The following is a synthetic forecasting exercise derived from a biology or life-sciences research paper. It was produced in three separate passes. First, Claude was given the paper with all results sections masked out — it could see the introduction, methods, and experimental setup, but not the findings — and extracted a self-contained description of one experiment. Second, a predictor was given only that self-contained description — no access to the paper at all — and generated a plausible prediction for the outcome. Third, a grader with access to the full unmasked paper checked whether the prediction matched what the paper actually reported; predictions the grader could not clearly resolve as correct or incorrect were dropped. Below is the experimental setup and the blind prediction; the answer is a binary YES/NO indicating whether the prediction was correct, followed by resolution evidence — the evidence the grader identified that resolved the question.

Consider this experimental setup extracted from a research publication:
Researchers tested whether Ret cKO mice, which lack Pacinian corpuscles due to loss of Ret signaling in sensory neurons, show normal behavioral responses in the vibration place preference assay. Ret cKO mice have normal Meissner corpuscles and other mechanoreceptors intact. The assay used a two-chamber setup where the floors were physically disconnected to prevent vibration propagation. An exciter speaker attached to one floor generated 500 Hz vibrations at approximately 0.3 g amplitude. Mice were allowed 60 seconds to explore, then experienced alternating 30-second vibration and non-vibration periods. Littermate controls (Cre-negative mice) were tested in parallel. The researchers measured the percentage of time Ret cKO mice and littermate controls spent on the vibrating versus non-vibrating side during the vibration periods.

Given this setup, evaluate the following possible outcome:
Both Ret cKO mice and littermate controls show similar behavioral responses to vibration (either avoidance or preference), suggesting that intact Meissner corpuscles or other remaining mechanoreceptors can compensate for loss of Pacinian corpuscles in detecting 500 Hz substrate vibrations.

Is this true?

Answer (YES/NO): NO